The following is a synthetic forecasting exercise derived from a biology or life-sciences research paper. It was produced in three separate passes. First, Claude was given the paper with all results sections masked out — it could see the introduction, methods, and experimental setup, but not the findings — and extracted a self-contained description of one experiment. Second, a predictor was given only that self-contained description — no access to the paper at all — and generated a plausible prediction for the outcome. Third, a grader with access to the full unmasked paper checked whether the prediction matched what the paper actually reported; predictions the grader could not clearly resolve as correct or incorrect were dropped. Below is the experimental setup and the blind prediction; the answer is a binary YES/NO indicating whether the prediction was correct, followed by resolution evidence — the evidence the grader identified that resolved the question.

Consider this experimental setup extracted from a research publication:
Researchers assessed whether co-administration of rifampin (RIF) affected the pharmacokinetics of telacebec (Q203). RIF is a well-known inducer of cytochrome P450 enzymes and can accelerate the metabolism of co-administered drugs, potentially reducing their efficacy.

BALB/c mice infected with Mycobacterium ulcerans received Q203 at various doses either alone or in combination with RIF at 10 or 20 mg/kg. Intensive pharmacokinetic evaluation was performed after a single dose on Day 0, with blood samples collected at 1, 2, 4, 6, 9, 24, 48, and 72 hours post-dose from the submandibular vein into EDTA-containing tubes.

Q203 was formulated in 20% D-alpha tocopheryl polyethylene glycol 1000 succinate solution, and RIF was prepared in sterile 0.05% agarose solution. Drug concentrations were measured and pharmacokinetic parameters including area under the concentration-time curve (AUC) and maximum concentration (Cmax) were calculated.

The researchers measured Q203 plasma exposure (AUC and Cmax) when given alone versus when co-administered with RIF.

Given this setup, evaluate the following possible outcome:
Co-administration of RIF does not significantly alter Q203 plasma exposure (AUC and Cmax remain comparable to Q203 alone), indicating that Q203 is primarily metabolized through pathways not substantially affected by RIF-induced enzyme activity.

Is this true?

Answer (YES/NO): YES